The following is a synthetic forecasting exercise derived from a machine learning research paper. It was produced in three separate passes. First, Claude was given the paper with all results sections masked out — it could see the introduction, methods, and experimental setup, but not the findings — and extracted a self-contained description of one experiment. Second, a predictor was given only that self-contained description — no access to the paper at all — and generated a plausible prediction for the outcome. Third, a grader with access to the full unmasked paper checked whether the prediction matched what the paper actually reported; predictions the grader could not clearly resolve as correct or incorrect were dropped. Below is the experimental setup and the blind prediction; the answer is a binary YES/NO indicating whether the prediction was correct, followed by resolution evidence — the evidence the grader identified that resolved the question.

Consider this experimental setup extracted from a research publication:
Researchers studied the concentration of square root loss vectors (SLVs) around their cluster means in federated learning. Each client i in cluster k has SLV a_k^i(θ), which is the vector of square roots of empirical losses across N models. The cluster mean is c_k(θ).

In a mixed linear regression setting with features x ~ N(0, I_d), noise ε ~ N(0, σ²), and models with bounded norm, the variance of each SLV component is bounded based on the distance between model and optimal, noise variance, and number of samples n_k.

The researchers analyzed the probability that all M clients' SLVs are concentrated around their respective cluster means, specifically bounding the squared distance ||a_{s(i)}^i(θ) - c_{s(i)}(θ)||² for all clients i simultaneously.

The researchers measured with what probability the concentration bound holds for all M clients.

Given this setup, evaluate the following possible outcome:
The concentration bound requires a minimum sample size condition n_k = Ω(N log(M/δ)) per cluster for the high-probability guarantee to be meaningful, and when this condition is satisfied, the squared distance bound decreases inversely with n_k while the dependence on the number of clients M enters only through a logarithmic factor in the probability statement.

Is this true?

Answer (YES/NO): NO